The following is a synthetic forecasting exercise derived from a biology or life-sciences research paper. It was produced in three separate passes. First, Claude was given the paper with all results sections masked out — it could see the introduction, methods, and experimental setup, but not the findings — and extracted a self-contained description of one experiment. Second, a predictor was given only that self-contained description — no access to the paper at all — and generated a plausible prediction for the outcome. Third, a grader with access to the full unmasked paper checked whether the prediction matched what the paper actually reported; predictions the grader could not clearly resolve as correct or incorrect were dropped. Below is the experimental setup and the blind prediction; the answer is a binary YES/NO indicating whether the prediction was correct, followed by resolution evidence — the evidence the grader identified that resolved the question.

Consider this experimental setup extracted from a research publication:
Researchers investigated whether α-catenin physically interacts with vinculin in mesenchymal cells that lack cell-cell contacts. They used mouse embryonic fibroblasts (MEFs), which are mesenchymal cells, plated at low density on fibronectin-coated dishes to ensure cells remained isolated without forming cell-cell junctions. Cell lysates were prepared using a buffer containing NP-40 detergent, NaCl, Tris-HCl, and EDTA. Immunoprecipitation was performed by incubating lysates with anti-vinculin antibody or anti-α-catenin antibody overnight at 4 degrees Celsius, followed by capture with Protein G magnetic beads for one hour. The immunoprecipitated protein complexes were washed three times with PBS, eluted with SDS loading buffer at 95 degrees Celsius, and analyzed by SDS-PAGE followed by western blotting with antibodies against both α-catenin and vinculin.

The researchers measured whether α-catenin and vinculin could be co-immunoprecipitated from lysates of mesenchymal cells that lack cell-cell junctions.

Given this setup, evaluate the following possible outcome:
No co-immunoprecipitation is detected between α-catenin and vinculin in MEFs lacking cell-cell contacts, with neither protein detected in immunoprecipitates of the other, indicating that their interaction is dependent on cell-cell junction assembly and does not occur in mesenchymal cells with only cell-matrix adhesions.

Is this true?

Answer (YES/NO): NO